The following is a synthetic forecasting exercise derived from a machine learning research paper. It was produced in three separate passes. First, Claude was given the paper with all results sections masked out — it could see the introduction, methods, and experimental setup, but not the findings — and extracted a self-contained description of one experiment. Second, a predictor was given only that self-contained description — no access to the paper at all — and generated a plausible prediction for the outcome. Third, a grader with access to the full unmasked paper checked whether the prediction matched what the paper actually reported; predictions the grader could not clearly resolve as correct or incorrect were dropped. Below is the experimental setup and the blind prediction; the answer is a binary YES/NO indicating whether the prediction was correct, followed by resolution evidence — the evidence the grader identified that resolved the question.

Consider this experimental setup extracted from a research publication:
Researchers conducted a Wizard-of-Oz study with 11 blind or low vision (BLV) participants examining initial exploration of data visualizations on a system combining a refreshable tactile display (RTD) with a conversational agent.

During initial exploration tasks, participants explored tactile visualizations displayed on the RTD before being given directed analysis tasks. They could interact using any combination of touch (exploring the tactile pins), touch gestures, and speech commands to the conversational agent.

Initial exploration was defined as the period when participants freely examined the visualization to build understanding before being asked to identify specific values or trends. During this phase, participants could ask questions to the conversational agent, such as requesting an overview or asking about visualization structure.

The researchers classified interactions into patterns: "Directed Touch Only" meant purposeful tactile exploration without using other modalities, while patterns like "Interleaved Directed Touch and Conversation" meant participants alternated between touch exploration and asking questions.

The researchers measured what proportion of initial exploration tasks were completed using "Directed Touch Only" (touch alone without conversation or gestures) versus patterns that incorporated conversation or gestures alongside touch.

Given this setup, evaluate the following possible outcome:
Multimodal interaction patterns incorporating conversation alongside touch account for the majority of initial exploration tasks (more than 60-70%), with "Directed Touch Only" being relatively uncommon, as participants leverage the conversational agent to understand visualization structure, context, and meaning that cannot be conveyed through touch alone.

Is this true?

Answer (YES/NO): NO